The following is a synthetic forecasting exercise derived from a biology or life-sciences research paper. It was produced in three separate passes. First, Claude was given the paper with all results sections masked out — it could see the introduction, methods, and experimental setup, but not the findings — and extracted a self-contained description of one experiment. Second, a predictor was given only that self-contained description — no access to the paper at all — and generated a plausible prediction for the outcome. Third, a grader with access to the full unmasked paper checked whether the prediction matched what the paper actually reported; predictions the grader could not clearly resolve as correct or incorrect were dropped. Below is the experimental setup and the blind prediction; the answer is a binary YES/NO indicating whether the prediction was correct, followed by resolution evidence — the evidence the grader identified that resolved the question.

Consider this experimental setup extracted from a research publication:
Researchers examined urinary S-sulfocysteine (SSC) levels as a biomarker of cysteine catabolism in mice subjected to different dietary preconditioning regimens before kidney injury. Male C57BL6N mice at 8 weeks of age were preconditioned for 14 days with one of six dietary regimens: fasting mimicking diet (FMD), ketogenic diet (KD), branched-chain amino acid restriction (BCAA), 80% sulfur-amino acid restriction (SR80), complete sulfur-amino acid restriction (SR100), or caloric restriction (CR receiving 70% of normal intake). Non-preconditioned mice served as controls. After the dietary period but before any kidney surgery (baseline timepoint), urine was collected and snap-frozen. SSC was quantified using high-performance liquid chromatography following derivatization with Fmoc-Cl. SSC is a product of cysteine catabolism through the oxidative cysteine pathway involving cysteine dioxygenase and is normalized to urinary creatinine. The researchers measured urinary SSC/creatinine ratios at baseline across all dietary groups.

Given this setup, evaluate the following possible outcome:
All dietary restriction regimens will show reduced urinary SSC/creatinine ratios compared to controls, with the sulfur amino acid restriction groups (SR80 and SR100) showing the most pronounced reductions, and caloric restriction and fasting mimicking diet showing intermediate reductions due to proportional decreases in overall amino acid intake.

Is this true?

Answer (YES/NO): NO